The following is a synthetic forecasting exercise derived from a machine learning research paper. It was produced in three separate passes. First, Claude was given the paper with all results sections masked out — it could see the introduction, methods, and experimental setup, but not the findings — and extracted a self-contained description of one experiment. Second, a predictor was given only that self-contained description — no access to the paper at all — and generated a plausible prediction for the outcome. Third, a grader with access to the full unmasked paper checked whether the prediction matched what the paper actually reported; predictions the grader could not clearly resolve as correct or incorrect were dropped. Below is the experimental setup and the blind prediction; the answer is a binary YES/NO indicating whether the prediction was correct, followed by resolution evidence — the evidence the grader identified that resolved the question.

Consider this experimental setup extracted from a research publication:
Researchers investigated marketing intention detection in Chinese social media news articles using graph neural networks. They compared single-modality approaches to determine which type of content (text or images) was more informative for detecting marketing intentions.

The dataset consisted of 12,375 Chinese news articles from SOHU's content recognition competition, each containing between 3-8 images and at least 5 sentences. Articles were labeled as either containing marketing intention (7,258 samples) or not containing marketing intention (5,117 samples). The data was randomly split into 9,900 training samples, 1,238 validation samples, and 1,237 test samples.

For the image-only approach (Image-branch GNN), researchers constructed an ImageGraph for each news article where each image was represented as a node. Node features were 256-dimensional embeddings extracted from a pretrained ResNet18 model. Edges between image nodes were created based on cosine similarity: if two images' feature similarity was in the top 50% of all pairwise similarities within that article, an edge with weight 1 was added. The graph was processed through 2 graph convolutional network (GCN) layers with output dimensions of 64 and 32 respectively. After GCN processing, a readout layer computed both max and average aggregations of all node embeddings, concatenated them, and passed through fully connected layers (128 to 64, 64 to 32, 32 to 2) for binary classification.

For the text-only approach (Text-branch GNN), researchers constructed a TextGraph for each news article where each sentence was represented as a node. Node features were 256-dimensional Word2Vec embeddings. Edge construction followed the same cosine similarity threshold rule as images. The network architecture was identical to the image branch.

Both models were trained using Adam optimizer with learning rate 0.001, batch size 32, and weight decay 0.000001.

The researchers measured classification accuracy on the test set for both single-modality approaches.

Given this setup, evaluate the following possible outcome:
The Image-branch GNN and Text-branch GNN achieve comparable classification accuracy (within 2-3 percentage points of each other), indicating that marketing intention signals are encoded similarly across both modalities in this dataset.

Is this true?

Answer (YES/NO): NO